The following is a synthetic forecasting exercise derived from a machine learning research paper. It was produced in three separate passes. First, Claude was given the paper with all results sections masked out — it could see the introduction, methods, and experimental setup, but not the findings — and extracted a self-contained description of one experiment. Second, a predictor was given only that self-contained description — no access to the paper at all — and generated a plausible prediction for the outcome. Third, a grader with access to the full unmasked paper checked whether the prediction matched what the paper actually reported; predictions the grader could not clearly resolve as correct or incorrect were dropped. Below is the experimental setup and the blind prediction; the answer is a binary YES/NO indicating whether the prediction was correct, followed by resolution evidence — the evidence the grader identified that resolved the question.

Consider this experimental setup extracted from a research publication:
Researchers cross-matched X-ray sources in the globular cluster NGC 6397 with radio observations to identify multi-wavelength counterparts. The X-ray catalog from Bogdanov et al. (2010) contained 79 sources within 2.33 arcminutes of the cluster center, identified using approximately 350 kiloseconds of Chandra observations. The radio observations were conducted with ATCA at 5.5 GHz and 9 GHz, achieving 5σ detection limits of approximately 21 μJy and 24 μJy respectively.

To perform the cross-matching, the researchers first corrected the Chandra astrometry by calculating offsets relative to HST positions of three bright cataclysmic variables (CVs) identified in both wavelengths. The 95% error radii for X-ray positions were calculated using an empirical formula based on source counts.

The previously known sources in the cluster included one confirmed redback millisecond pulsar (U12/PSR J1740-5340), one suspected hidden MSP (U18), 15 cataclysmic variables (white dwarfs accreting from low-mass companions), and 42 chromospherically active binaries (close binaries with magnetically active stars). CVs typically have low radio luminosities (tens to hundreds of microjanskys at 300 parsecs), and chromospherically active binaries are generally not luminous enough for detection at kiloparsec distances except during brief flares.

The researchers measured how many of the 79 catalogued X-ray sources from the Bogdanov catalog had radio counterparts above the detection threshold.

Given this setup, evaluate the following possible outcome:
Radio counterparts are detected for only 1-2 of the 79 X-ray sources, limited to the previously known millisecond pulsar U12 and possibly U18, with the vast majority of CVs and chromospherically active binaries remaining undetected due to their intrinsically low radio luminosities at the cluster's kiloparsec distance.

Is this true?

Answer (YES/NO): NO